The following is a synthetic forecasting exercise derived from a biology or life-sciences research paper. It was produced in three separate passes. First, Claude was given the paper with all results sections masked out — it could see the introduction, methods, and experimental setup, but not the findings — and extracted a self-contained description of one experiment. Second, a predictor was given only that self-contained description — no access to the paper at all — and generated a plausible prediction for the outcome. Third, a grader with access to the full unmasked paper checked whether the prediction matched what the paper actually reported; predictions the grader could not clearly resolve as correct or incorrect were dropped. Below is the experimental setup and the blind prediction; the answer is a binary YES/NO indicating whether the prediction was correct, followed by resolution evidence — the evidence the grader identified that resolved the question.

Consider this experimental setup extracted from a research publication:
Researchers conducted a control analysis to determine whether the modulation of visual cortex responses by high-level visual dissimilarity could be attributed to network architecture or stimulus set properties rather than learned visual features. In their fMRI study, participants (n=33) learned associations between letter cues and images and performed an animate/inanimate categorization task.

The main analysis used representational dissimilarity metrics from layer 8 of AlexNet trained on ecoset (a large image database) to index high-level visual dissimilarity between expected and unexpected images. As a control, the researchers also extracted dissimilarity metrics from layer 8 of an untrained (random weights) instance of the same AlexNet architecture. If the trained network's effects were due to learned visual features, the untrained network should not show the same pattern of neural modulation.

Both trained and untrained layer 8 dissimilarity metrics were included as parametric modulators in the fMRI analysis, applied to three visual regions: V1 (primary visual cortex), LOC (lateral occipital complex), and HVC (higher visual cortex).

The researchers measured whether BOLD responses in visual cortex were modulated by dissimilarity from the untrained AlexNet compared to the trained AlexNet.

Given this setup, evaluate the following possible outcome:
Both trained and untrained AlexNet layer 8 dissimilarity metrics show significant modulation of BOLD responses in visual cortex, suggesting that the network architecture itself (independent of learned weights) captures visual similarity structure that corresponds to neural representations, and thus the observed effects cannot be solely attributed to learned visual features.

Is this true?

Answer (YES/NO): NO